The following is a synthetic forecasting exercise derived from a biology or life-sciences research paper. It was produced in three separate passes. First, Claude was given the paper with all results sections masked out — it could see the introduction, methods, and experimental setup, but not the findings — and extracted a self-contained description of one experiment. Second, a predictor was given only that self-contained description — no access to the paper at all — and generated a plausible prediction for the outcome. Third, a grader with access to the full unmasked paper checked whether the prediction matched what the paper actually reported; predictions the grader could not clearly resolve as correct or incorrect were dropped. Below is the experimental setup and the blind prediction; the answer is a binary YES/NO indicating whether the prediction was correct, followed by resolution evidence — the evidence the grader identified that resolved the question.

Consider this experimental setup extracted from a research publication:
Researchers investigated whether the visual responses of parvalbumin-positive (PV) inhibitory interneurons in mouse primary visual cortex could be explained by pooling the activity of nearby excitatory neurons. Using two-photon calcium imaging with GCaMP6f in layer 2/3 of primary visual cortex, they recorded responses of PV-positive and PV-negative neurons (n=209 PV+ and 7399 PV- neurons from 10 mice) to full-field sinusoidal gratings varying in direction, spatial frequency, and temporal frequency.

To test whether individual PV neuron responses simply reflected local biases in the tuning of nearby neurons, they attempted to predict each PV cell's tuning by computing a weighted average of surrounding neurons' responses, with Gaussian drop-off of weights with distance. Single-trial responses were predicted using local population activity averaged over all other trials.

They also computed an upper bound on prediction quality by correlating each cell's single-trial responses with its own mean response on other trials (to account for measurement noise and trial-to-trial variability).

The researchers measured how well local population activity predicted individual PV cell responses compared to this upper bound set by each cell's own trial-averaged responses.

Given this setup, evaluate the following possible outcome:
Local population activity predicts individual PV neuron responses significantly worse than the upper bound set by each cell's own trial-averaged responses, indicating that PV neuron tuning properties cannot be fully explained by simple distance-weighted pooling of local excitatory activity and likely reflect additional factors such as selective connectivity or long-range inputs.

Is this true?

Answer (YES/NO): YES